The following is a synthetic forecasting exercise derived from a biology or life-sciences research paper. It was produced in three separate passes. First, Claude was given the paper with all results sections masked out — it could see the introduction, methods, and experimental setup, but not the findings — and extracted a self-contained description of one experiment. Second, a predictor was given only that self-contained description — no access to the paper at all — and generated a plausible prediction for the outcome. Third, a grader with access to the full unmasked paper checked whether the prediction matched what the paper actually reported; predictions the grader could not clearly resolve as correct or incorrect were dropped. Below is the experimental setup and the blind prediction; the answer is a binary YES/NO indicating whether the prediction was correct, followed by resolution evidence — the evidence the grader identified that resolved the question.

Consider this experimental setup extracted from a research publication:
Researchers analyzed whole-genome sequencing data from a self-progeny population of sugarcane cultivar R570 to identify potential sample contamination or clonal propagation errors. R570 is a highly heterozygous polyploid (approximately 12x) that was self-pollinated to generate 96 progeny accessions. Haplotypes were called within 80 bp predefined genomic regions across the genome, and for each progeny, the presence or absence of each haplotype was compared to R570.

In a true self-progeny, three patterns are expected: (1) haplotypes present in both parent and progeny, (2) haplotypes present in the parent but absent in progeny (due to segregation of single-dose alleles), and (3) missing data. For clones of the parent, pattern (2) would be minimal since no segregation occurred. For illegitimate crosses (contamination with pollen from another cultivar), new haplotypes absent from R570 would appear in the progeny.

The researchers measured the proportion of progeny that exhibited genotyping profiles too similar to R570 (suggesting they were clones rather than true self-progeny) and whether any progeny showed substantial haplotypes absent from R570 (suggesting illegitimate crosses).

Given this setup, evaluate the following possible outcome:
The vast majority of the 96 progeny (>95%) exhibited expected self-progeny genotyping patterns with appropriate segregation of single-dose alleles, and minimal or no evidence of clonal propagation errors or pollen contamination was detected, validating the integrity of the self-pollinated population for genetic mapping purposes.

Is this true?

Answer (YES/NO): NO